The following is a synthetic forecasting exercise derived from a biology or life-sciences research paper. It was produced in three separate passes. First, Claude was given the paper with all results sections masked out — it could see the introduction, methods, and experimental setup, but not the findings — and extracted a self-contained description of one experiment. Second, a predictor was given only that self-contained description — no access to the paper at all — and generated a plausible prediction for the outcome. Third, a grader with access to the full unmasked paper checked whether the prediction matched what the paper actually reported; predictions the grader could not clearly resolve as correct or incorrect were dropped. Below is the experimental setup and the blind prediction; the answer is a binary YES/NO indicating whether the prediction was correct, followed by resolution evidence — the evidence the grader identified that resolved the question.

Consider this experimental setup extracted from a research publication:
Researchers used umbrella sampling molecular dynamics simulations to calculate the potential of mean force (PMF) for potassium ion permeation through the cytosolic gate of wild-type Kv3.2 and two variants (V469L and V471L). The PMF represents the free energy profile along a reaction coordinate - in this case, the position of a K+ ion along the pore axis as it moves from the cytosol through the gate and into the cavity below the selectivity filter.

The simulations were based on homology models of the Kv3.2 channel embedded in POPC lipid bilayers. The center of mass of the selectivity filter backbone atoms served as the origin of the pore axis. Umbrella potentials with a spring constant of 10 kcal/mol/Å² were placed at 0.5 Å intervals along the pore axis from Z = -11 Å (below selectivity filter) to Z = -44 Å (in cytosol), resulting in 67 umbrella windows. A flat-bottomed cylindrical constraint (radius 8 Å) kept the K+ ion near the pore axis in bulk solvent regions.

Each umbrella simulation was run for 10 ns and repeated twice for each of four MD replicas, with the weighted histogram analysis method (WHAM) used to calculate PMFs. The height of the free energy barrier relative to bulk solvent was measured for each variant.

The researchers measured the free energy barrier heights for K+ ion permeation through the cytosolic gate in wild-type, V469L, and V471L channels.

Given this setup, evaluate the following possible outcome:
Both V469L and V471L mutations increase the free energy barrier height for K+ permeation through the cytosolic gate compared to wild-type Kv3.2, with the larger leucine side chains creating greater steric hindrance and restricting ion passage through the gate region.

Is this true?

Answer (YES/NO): NO